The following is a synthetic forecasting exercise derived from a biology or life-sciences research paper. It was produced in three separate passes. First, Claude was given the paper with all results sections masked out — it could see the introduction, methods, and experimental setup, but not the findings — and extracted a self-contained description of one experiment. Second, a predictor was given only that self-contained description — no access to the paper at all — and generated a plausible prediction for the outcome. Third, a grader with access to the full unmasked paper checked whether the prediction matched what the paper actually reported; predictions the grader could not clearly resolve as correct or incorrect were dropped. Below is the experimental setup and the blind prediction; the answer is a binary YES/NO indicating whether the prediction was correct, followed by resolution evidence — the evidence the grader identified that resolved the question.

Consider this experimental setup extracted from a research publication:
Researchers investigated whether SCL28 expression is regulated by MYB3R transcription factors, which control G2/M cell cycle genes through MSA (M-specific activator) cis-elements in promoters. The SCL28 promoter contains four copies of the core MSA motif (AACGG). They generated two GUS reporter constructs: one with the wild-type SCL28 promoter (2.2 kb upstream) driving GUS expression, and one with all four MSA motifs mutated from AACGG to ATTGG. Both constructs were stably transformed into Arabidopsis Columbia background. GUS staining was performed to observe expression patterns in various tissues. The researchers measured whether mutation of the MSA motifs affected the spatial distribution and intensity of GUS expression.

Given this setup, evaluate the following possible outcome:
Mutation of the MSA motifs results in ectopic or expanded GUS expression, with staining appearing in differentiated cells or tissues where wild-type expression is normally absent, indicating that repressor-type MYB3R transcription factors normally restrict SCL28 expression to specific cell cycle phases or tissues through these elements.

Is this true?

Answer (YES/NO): NO